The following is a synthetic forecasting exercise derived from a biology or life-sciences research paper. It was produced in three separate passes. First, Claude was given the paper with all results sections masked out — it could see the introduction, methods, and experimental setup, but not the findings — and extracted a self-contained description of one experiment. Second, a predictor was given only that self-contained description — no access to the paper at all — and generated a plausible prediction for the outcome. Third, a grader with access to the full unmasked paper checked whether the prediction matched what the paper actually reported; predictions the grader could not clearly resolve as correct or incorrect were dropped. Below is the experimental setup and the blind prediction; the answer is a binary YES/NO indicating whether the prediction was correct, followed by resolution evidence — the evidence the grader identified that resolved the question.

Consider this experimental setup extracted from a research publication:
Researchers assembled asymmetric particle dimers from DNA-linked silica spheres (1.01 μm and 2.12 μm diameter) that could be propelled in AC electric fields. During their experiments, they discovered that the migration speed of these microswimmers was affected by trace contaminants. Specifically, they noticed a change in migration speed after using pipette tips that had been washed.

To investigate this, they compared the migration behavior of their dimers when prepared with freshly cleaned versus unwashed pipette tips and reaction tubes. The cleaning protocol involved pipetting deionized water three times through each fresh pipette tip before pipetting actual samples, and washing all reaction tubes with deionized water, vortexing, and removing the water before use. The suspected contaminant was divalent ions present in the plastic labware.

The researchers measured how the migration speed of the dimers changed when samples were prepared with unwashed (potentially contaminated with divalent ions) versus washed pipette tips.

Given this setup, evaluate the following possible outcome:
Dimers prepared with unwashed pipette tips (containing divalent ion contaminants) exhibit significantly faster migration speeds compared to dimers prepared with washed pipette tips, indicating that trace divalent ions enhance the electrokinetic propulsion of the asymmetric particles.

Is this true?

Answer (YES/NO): YES